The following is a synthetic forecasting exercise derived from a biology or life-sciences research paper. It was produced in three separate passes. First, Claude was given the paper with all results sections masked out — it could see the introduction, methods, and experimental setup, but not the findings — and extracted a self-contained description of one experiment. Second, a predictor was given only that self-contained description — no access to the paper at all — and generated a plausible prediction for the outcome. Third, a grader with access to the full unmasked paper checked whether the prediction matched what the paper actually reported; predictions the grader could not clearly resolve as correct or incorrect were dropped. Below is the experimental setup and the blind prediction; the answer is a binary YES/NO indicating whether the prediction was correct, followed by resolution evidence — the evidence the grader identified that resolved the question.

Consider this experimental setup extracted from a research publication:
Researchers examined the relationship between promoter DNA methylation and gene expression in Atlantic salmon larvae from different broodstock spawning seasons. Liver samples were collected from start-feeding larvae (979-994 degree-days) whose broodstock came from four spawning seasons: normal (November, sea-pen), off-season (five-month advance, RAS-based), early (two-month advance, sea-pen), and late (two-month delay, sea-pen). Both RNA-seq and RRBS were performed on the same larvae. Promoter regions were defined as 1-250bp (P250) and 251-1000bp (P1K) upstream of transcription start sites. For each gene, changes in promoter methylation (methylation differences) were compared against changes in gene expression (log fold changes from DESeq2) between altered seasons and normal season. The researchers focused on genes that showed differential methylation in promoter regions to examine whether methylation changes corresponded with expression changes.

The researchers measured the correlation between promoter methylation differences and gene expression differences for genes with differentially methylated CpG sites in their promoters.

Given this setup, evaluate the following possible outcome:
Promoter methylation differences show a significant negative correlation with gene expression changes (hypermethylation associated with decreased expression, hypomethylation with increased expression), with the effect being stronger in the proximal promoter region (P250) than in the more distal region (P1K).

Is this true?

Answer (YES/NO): NO